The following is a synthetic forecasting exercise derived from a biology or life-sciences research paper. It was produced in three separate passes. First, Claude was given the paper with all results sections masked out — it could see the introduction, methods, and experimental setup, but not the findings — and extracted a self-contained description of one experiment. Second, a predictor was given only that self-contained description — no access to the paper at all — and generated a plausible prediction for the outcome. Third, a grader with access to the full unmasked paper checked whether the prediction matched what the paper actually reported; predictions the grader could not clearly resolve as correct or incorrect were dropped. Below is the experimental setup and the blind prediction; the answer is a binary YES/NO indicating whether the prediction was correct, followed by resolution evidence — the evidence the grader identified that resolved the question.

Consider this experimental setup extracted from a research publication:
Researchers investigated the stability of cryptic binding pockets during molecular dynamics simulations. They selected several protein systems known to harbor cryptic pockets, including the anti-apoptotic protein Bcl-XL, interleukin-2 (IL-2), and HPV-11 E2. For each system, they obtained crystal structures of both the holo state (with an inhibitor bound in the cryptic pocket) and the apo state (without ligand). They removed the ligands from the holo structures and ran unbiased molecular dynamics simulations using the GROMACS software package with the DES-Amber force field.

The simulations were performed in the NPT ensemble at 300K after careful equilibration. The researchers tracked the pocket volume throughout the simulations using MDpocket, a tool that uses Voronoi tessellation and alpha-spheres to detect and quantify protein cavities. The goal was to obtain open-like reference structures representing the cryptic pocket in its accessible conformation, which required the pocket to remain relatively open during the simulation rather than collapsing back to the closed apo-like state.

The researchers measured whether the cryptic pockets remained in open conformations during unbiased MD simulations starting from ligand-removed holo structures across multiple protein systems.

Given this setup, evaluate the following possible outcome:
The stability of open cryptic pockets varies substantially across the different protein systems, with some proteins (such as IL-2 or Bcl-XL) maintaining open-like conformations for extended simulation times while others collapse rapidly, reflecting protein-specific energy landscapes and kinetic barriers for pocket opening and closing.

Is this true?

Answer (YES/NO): NO